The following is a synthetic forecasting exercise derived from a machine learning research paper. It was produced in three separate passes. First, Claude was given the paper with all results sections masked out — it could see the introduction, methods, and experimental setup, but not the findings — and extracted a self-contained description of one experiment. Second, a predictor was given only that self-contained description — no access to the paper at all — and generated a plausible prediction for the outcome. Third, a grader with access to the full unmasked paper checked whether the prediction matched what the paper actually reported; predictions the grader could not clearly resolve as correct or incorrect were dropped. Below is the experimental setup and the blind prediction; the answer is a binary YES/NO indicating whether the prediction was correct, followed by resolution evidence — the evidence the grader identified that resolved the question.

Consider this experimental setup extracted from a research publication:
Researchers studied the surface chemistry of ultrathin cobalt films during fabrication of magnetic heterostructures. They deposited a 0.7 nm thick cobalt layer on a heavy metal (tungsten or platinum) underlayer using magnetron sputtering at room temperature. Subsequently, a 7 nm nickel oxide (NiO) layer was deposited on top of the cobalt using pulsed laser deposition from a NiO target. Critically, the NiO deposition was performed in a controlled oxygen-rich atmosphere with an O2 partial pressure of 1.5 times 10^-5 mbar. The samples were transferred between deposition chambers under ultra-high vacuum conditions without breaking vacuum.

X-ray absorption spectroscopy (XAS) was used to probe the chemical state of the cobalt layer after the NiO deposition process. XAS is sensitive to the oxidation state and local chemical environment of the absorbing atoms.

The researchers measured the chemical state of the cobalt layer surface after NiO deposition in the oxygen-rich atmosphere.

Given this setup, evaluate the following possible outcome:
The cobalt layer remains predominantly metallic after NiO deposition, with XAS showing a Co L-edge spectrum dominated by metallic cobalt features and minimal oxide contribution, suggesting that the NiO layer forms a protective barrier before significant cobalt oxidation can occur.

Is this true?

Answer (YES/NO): NO